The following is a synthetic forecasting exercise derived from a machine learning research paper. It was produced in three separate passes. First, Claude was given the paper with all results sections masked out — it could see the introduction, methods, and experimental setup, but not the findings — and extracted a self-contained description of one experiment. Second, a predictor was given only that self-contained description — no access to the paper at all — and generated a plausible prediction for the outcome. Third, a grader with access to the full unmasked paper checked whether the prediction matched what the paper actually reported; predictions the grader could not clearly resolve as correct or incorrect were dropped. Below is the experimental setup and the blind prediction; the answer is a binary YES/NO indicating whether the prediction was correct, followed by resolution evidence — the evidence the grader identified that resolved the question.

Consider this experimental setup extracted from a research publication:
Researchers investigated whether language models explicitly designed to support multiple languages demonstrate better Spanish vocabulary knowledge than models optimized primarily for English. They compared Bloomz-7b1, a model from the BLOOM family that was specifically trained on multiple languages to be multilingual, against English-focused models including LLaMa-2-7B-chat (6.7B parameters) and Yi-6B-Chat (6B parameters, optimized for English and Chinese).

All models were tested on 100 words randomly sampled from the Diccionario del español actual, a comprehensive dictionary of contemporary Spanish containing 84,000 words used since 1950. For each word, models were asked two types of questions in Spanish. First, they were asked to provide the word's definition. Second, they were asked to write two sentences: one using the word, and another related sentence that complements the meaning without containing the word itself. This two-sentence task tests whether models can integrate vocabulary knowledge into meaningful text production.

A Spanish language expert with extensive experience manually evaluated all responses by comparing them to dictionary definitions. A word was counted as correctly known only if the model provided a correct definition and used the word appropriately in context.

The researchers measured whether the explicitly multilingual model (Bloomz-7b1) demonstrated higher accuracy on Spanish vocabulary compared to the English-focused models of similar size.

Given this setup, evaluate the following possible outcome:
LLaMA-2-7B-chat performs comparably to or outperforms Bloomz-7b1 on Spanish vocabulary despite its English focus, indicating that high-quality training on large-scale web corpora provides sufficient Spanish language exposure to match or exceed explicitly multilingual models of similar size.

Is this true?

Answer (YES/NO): YES